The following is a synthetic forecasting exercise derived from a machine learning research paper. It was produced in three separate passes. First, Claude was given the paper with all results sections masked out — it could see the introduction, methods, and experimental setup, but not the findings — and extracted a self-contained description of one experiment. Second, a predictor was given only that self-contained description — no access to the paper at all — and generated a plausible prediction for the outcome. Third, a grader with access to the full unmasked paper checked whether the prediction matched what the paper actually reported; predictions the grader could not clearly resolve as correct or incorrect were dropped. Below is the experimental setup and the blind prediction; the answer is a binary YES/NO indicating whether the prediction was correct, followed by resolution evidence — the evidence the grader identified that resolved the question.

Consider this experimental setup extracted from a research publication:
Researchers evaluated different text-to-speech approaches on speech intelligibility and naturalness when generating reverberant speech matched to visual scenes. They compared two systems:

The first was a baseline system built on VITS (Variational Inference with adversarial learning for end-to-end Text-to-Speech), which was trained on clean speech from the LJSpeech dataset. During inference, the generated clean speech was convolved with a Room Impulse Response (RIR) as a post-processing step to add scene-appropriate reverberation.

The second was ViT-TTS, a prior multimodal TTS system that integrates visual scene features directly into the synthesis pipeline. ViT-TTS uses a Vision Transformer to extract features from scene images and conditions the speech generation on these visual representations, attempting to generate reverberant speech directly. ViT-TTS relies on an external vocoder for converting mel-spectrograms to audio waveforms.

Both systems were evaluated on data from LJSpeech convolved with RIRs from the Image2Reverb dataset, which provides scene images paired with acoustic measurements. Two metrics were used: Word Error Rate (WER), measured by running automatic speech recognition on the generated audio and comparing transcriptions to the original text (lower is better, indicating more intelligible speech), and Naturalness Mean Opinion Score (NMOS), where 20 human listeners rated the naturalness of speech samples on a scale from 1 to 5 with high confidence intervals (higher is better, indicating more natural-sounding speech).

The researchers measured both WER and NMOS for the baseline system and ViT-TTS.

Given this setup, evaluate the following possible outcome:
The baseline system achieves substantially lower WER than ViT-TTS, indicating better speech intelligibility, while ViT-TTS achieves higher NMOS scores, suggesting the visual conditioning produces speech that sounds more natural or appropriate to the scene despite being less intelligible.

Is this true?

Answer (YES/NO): NO